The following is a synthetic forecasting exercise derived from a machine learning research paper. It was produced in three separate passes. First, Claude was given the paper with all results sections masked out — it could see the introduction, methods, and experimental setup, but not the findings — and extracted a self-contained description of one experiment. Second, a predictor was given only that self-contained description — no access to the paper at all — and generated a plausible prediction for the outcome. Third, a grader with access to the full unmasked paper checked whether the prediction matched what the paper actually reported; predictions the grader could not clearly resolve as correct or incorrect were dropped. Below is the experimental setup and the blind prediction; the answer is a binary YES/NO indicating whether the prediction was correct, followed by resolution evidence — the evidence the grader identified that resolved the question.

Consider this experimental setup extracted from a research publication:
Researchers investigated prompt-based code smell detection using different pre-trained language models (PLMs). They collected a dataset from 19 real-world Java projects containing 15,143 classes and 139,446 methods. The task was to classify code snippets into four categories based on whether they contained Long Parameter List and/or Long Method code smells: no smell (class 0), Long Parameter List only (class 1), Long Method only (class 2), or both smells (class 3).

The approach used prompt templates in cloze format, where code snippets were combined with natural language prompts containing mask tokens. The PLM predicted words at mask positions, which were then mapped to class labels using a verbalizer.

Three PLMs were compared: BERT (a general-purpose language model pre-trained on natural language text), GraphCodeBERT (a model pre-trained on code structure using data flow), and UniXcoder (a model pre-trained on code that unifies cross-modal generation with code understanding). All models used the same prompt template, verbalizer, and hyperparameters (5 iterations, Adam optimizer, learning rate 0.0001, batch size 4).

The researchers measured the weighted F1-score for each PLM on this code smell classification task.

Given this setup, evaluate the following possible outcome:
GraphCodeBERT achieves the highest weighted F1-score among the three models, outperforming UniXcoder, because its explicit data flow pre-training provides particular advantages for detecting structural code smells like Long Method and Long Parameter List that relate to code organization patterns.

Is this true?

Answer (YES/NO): NO